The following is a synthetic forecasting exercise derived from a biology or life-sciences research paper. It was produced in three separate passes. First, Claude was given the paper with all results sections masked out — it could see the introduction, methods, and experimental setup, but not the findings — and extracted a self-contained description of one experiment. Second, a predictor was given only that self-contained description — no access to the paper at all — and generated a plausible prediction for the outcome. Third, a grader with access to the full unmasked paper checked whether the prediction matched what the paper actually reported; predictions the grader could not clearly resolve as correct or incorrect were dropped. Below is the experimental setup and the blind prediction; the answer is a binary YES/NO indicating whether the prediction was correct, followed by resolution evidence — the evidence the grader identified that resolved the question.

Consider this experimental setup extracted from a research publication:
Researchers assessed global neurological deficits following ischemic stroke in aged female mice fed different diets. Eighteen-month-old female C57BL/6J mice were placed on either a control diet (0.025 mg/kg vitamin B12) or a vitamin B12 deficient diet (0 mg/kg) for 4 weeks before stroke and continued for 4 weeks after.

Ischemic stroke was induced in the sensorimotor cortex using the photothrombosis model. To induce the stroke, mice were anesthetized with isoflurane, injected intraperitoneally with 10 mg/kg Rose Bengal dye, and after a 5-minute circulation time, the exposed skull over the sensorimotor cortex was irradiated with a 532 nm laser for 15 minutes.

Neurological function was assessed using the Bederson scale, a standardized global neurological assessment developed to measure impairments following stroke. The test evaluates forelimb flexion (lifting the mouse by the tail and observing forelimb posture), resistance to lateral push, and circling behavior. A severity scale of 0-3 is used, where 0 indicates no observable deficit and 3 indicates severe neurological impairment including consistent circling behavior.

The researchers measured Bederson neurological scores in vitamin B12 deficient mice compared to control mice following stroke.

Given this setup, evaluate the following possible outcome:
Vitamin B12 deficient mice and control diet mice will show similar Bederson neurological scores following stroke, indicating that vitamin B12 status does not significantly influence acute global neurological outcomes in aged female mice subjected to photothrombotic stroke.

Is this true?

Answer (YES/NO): NO